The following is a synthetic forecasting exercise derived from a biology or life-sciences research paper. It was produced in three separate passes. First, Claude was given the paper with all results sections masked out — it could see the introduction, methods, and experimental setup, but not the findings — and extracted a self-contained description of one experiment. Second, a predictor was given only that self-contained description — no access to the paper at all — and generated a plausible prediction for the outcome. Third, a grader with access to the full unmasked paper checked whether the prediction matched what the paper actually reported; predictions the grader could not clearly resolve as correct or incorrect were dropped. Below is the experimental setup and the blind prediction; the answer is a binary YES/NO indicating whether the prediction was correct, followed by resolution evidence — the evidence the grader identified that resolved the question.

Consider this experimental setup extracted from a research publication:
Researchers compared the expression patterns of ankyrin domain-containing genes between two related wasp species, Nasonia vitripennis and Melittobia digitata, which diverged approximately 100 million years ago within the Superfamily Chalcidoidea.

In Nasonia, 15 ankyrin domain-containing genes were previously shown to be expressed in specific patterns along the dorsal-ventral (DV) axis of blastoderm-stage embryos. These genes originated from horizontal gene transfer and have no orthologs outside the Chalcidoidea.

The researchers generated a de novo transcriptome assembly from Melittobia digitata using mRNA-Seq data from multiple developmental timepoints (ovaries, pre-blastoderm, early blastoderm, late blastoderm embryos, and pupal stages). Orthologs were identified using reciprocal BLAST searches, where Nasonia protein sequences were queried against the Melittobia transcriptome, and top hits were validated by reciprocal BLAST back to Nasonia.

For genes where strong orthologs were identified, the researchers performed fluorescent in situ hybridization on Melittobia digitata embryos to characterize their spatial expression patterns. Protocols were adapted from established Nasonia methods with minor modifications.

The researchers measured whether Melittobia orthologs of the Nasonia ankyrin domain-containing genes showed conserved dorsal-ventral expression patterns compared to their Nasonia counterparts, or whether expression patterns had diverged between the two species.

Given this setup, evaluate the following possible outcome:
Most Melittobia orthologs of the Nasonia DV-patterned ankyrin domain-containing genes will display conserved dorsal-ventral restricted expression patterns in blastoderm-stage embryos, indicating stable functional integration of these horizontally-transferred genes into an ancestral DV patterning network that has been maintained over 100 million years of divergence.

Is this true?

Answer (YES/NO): NO